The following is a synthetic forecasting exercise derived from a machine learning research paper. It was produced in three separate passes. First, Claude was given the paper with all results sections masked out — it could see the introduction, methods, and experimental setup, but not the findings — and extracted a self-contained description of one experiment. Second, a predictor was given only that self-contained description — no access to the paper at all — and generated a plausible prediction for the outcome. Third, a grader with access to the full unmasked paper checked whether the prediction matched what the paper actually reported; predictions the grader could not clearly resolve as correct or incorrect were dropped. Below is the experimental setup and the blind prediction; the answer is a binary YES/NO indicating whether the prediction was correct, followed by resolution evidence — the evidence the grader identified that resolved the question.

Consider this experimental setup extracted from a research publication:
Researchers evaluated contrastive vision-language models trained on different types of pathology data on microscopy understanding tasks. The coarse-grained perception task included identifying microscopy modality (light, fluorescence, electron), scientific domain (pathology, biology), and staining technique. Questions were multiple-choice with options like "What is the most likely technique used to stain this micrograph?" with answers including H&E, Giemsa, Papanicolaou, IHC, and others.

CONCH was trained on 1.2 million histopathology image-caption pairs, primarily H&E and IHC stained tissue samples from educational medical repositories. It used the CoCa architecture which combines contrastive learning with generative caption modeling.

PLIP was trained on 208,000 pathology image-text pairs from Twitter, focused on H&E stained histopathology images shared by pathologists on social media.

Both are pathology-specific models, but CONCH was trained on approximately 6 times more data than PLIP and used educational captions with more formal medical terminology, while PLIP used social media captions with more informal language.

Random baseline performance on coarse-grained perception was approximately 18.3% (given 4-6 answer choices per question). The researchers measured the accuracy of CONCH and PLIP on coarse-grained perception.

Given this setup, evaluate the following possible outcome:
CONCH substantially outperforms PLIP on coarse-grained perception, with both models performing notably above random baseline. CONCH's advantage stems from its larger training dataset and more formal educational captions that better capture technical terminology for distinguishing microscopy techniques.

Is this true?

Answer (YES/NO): NO